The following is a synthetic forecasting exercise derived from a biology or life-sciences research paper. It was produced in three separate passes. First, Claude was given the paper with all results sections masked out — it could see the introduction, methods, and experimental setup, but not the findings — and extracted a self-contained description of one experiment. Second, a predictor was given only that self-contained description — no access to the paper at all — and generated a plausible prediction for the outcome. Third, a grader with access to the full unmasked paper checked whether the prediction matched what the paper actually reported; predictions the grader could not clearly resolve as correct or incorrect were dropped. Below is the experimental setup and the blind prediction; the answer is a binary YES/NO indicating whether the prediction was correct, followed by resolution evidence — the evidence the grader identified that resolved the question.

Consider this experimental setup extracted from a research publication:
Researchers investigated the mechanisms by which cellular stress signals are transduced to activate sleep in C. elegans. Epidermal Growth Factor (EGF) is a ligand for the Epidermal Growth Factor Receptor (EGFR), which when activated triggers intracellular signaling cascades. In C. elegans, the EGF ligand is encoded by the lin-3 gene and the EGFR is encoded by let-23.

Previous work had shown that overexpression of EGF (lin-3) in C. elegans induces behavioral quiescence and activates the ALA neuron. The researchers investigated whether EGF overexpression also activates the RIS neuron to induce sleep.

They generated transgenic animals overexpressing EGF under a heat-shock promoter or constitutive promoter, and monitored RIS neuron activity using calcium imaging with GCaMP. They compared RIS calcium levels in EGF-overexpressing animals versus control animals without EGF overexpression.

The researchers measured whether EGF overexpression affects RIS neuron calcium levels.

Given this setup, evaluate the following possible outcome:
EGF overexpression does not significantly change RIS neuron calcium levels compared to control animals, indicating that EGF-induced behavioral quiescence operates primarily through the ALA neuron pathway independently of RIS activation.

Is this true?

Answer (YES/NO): NO